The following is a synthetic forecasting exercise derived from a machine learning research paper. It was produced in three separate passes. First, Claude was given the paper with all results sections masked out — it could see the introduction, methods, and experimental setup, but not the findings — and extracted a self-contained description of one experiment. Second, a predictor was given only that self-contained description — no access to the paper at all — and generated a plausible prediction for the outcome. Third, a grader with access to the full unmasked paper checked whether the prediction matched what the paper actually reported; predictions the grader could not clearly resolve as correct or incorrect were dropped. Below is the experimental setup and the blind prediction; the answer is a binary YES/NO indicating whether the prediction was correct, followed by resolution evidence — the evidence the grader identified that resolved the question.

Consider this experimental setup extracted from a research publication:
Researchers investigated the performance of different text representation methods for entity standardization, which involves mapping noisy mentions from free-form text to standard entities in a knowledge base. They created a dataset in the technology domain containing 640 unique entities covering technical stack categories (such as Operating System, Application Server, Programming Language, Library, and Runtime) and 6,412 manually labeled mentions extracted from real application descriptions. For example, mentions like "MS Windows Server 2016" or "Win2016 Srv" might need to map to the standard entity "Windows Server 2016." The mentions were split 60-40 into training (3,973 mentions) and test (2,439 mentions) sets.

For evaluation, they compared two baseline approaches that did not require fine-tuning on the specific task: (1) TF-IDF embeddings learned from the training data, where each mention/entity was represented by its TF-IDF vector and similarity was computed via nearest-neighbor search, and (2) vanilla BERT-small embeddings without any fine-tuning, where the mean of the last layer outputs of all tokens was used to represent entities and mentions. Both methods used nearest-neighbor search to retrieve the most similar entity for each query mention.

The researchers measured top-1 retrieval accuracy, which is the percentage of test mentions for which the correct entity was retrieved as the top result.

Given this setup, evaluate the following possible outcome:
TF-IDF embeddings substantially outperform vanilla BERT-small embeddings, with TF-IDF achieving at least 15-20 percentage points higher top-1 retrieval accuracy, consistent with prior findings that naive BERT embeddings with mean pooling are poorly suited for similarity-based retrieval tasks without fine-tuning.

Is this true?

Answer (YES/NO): YES